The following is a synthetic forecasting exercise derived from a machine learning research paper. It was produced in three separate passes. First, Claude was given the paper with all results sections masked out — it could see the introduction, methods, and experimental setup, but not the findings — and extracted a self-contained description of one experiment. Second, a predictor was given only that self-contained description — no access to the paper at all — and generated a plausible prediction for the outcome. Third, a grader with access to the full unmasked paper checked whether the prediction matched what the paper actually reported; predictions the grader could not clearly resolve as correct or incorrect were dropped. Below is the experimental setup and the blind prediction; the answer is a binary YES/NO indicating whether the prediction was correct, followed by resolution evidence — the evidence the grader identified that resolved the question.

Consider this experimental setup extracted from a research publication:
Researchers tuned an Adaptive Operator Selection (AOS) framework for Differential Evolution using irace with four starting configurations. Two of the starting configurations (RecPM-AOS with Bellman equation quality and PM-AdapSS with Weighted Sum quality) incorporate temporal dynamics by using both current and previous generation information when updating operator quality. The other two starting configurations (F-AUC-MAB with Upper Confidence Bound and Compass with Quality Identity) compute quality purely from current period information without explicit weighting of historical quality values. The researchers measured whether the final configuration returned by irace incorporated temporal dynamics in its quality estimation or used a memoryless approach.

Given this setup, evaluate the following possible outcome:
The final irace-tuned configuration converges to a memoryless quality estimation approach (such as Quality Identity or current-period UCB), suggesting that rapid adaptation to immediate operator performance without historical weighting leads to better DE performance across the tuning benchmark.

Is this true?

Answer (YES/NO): NO